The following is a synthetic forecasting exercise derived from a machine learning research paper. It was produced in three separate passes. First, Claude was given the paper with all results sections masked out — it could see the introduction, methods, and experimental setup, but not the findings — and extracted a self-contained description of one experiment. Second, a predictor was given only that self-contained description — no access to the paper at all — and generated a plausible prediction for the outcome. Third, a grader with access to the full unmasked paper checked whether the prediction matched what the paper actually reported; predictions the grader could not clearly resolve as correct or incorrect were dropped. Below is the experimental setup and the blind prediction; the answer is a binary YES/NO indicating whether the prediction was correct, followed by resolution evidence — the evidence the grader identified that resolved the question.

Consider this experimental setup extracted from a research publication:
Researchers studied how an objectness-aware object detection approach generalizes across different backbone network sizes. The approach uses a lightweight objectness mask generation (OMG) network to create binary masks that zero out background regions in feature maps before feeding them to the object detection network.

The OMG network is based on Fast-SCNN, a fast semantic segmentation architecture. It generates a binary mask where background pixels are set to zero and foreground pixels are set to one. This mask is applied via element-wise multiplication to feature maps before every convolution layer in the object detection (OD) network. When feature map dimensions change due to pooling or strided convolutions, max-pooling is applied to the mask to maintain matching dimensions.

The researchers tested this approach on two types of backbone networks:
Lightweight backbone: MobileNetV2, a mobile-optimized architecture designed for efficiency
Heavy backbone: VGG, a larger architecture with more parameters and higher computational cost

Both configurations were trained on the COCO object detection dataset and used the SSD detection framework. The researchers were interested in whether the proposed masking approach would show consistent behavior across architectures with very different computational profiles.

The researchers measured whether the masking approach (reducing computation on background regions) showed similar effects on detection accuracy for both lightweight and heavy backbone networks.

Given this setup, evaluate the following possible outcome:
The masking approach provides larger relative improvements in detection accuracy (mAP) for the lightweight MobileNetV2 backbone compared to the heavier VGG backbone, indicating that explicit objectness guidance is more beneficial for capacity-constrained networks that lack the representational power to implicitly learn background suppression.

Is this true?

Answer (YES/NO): NO